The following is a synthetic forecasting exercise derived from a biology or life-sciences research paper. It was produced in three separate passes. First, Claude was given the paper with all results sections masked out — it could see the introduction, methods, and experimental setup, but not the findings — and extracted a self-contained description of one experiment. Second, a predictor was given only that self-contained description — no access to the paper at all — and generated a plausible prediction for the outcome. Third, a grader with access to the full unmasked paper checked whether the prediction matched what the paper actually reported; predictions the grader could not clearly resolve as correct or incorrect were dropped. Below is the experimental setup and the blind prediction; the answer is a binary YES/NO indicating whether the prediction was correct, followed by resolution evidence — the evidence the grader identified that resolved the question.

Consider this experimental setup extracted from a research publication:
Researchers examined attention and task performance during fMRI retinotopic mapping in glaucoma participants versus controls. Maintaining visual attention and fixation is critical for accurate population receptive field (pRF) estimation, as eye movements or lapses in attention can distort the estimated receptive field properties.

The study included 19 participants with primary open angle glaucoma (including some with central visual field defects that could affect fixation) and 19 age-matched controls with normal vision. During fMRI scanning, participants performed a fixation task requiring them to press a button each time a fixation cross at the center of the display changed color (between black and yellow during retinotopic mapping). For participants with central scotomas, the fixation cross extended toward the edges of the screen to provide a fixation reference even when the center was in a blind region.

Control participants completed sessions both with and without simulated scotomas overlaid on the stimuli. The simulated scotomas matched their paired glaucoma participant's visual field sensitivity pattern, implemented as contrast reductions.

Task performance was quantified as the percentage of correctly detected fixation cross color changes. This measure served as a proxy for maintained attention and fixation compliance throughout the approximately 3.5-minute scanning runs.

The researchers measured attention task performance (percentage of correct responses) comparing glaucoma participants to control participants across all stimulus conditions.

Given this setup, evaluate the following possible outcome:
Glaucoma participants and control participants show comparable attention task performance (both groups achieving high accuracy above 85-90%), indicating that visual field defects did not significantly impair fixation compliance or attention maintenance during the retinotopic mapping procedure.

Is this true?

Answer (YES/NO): NO